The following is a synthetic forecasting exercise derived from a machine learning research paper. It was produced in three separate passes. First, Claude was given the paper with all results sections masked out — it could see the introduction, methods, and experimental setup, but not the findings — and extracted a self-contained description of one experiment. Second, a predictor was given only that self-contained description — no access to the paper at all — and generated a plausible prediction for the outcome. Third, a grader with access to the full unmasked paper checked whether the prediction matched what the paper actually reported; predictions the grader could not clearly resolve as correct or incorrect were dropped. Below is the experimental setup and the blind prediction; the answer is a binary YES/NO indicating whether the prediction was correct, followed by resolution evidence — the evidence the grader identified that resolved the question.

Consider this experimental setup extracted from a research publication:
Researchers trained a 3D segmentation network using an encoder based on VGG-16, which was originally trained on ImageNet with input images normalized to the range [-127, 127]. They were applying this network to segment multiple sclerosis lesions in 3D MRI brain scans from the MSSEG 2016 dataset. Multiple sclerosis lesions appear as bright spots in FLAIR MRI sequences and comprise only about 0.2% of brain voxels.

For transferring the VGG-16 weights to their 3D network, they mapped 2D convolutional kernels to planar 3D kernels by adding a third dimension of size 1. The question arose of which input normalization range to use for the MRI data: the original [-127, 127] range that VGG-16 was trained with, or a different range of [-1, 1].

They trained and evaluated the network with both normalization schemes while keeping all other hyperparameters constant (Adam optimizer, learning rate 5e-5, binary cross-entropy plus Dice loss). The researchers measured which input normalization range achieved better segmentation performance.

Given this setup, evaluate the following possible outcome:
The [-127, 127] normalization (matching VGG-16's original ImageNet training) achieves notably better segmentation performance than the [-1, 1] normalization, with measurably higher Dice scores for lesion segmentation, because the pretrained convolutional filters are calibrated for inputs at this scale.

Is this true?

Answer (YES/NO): NO